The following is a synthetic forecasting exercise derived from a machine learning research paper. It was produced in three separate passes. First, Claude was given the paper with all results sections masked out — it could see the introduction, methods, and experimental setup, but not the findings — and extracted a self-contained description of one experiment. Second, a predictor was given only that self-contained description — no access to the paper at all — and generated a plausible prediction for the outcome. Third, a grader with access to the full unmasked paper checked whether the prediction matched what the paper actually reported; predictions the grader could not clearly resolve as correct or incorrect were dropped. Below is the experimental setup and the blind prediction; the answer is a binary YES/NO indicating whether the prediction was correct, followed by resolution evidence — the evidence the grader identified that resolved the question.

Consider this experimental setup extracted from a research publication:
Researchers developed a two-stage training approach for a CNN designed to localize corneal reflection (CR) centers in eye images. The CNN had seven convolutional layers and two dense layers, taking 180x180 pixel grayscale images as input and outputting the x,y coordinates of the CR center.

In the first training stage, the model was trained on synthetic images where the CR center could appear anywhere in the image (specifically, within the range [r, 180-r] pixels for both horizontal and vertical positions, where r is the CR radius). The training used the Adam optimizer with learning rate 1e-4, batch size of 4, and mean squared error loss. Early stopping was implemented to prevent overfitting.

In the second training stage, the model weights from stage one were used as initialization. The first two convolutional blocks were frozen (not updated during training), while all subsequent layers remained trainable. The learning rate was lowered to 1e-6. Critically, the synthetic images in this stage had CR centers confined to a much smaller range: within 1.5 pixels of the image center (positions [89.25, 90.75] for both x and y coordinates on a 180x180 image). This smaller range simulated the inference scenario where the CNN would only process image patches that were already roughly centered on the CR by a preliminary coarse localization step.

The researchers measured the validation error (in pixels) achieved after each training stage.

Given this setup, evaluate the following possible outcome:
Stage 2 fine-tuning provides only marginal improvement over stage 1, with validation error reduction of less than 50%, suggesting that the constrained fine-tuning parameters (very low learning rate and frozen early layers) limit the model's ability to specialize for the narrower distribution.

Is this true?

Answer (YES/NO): NO